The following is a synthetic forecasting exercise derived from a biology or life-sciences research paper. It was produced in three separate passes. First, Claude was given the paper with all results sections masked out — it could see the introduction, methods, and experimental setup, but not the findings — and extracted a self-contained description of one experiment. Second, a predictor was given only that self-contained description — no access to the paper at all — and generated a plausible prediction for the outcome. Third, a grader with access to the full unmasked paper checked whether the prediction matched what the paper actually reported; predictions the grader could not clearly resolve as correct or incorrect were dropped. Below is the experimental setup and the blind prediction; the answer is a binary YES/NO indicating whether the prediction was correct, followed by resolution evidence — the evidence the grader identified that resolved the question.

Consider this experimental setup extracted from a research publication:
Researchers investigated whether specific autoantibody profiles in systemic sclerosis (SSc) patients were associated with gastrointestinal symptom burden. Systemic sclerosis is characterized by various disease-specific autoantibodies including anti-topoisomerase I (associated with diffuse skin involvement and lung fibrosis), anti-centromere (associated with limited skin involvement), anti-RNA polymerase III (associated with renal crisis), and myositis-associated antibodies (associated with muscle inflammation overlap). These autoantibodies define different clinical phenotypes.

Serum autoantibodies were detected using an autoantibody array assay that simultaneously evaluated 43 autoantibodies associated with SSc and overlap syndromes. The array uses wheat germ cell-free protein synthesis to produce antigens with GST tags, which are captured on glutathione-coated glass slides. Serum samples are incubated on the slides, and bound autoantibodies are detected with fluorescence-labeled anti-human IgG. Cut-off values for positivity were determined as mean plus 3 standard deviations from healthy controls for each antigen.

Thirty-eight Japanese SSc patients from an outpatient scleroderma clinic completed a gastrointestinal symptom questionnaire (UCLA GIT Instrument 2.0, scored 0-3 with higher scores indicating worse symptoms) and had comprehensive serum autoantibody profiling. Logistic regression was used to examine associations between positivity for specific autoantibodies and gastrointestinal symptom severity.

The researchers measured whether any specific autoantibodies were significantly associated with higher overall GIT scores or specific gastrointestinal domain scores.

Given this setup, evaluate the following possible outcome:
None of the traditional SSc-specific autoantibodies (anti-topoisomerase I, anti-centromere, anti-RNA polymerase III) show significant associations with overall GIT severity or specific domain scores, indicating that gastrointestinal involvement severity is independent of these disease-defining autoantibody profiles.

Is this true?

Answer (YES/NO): YES